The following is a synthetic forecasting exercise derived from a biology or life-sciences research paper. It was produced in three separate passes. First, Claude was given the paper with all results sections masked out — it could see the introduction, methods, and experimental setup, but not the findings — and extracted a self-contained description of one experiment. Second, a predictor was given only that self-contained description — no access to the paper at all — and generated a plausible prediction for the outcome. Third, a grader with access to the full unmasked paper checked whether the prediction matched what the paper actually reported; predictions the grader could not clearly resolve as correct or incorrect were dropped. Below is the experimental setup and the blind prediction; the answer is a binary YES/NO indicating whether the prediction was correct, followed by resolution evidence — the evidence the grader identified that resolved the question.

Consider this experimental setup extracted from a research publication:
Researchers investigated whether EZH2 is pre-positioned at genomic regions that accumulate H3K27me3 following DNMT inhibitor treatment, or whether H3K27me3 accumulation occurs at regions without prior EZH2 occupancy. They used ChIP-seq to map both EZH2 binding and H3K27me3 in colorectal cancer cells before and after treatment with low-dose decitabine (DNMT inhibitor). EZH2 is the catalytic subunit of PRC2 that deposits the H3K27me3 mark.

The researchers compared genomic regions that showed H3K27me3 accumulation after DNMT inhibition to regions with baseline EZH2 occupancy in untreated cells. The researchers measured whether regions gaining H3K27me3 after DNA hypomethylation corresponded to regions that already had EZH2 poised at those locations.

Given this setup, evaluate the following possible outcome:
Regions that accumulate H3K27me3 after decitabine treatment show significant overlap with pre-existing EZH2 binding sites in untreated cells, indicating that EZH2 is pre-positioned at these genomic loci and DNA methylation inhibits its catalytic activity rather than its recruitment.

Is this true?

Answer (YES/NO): YES